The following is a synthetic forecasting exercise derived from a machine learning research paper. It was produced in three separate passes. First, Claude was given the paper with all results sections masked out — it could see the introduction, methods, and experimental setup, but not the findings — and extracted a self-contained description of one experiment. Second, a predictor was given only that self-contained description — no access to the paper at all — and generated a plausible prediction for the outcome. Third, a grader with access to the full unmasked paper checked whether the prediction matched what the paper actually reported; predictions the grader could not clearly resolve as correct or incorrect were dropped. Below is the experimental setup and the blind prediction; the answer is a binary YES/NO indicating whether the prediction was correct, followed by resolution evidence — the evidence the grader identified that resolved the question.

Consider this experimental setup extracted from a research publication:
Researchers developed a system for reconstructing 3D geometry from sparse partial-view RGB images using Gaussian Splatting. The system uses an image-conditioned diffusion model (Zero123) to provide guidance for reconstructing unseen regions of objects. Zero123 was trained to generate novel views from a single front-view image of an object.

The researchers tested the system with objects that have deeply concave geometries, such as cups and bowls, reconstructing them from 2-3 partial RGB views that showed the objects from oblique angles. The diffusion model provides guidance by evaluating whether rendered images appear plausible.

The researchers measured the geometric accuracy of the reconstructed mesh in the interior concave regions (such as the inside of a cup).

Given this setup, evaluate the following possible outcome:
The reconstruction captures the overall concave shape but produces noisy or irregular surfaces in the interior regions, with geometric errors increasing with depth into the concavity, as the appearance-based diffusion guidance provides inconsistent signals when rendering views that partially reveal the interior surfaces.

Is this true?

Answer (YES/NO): NO